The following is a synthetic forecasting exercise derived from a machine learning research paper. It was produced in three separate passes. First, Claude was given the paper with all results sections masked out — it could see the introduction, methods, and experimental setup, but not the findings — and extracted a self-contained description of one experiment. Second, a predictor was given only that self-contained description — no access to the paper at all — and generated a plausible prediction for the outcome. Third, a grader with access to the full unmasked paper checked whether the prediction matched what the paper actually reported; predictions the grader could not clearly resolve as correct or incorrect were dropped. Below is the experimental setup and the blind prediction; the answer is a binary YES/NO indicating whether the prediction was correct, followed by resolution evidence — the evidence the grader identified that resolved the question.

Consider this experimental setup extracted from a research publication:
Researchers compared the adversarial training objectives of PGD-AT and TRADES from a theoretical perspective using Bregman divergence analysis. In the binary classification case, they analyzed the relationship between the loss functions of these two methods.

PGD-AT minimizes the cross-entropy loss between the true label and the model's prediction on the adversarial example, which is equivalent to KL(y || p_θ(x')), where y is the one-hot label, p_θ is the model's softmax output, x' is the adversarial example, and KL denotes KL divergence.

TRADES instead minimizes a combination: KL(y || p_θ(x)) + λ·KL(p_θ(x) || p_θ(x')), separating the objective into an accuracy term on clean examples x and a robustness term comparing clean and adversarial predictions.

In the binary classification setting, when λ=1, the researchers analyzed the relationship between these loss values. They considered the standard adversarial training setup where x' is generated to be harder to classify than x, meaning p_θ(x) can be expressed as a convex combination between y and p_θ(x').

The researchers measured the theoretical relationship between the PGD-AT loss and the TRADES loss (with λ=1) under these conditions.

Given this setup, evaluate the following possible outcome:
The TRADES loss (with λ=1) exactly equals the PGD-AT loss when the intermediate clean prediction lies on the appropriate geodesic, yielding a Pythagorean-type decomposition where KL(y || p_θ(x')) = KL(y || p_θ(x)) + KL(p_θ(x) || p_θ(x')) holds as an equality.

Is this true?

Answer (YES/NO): NO